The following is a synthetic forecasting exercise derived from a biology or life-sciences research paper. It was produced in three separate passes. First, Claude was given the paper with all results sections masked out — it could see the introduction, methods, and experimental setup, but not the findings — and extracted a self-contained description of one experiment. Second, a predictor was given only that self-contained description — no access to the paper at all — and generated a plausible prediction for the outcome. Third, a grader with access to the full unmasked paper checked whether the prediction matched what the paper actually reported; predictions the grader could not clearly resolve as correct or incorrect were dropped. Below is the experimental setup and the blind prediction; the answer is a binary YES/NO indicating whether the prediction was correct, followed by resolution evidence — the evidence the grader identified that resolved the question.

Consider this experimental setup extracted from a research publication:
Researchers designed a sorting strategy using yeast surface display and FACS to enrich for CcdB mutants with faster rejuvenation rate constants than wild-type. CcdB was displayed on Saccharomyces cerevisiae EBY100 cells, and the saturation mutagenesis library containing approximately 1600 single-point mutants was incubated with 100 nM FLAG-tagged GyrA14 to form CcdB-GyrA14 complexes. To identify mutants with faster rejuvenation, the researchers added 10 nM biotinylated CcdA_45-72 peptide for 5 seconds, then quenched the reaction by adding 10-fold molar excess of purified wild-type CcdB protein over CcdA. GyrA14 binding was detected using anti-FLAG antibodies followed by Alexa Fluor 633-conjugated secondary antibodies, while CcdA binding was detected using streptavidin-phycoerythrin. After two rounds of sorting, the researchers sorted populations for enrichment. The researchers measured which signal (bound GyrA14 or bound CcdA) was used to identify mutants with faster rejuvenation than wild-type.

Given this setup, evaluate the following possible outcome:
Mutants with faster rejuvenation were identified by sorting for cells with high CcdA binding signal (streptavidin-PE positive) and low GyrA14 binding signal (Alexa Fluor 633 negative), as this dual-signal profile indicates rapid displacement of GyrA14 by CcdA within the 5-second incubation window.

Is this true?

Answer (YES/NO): NO